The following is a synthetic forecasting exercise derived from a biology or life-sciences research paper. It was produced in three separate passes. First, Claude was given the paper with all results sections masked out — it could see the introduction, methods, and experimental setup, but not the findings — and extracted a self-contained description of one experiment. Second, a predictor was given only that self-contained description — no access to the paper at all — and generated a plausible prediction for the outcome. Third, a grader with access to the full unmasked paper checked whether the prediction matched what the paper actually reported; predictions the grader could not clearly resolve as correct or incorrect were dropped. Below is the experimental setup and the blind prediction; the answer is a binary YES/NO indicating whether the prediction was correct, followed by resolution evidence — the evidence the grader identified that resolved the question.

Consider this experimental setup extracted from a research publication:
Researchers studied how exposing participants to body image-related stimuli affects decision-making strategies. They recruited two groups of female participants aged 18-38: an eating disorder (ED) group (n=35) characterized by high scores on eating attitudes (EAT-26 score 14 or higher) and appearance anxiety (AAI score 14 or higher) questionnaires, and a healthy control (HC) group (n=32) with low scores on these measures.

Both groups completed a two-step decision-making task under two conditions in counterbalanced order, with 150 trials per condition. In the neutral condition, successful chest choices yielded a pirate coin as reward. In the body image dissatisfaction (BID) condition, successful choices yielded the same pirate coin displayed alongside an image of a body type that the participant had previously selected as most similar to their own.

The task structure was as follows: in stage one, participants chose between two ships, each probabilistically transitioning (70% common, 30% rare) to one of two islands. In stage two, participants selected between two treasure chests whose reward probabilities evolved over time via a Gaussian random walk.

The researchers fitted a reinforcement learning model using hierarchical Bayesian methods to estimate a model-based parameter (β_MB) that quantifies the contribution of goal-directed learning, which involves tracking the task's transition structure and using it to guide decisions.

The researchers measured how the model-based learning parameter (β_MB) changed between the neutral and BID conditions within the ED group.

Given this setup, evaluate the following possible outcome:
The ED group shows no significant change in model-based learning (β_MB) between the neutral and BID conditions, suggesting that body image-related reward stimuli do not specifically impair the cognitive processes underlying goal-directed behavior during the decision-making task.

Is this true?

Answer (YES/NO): NO